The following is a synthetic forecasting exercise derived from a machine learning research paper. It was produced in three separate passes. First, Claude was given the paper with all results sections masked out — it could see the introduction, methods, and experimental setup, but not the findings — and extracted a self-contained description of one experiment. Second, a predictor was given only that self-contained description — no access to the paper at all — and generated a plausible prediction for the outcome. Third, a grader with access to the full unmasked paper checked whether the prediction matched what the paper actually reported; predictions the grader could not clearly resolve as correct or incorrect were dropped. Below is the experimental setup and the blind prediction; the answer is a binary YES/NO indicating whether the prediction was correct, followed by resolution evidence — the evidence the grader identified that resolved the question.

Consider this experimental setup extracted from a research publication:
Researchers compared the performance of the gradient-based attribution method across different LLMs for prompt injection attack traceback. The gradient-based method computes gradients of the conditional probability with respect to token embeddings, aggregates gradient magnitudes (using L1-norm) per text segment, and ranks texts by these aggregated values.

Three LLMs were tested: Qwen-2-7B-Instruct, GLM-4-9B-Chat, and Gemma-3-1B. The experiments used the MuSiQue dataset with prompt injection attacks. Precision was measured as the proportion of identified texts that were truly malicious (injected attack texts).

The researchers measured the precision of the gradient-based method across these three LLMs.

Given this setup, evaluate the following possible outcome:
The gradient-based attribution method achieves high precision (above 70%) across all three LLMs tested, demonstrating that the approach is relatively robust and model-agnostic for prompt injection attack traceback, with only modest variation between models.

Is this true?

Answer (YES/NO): NO